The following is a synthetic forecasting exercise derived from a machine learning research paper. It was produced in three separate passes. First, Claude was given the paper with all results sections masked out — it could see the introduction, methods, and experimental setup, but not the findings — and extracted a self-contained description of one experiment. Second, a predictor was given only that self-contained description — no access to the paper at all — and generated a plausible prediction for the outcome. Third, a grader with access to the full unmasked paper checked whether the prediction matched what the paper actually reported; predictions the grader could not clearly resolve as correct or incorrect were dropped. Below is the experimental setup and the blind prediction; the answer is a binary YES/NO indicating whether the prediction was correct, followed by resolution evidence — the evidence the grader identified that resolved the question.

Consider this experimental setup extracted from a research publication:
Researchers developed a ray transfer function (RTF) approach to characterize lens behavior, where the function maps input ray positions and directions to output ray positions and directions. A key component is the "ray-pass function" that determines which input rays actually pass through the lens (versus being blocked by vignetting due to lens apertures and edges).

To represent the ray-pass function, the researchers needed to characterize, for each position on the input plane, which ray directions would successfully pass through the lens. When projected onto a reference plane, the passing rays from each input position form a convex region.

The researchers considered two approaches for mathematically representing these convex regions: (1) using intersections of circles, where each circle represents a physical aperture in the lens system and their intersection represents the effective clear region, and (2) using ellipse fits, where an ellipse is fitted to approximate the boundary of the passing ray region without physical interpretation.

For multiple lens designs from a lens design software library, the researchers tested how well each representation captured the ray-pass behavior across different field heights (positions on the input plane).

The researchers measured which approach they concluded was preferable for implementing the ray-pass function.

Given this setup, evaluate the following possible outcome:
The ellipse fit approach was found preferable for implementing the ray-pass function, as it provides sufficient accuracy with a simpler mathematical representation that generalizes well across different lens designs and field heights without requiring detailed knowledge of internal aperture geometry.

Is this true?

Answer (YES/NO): NO